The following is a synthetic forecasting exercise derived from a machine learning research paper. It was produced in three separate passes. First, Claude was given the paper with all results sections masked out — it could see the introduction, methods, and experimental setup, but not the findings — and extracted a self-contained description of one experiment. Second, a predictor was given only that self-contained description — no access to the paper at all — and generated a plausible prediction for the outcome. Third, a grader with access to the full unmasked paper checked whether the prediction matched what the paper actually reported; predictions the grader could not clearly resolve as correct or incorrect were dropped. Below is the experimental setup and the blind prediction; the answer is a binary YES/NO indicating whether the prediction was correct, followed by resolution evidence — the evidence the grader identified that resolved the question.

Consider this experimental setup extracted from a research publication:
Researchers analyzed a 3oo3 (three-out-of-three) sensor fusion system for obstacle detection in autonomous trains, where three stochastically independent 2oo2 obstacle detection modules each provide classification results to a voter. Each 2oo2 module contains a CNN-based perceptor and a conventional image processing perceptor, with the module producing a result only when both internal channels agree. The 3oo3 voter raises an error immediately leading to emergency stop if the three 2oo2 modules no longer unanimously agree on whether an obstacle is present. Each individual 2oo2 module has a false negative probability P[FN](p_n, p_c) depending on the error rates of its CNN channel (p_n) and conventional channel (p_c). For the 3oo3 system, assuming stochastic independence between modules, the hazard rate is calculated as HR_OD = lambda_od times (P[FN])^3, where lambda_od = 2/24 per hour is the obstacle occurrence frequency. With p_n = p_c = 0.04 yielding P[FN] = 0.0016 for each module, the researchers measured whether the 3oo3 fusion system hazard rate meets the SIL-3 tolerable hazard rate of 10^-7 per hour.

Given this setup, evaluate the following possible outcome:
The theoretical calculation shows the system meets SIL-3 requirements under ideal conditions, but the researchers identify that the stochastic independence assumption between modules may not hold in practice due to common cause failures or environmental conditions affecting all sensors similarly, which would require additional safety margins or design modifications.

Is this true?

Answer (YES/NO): NO